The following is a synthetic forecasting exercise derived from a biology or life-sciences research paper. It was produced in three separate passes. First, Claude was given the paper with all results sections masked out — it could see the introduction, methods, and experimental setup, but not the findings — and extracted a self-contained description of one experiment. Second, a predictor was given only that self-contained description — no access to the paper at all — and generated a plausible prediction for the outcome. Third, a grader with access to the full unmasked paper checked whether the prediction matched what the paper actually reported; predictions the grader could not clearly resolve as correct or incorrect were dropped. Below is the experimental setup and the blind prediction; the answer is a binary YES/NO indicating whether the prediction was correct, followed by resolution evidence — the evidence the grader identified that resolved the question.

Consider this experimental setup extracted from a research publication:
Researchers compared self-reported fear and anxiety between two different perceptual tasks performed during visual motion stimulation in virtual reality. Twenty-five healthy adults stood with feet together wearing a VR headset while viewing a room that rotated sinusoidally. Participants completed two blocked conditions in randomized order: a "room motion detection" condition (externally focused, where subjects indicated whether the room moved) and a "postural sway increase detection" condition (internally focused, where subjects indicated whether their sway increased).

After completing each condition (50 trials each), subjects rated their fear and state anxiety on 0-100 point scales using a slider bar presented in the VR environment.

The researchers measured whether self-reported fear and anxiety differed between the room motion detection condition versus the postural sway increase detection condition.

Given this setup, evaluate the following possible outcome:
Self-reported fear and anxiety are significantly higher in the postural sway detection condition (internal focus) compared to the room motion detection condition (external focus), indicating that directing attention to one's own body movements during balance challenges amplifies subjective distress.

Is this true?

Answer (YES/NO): NO